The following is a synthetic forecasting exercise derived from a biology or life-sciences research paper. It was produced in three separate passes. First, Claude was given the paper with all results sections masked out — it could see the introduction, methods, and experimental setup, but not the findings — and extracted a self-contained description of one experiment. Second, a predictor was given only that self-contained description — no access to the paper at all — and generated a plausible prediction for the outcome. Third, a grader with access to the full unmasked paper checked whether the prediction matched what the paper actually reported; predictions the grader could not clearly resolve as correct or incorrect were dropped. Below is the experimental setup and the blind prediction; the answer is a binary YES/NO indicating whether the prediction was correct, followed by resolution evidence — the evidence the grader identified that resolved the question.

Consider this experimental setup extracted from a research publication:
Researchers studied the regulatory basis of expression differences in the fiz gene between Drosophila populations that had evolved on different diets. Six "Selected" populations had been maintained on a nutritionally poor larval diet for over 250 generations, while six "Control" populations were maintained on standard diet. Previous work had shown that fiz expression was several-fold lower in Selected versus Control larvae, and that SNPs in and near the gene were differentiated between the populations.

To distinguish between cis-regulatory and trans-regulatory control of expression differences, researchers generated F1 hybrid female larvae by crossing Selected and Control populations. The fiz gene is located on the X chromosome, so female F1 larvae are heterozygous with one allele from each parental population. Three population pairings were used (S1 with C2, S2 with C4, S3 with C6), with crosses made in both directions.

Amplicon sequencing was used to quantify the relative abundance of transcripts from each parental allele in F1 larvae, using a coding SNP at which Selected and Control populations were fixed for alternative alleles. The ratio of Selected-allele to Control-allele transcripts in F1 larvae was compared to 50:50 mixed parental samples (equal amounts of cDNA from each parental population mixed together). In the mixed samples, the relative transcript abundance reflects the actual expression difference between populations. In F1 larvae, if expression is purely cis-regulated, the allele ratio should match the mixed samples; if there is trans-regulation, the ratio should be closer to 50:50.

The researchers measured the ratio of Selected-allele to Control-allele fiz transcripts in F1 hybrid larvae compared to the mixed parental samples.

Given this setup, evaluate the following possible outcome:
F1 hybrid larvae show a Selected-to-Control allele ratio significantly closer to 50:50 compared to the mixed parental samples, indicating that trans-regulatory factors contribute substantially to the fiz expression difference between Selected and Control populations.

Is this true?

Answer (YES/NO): NO